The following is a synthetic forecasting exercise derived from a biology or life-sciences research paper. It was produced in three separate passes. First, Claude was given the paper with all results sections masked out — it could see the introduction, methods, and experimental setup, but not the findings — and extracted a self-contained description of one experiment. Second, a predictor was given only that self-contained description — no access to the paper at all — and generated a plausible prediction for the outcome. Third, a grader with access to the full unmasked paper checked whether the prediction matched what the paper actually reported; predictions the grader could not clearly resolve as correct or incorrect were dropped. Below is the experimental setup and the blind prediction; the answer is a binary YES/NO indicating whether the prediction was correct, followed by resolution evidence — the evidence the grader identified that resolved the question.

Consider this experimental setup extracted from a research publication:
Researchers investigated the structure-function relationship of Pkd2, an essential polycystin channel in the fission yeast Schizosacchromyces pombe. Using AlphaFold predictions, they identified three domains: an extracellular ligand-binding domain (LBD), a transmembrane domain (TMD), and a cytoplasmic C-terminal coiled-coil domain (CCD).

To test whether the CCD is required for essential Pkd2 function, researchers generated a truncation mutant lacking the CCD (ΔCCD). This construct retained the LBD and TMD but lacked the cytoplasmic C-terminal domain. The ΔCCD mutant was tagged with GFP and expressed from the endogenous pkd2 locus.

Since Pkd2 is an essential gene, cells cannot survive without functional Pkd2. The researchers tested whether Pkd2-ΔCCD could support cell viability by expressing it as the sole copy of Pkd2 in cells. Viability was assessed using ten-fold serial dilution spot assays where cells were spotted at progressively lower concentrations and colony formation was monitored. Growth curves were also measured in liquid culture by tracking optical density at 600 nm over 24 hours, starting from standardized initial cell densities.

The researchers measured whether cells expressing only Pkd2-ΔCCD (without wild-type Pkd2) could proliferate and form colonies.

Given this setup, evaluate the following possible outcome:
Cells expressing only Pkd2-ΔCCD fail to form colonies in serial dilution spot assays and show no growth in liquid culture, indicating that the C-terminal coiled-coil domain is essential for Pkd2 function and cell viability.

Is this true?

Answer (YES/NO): NO